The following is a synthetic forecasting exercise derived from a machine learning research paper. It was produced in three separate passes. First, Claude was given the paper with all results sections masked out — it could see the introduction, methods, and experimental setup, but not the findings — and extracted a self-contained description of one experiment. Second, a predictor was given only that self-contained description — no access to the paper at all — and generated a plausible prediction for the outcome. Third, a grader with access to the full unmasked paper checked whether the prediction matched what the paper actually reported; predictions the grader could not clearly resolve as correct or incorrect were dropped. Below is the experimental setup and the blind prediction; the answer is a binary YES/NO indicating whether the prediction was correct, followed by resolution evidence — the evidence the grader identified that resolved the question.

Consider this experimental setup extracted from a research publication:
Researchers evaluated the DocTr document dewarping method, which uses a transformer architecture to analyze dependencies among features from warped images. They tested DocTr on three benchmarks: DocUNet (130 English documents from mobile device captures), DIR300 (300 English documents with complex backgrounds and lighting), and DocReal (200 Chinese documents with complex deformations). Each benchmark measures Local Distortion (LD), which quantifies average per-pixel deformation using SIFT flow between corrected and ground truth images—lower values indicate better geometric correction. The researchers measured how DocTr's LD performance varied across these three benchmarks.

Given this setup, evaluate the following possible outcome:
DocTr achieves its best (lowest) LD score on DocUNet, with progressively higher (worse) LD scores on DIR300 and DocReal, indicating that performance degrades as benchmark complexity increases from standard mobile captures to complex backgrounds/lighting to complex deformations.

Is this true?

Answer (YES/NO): NO